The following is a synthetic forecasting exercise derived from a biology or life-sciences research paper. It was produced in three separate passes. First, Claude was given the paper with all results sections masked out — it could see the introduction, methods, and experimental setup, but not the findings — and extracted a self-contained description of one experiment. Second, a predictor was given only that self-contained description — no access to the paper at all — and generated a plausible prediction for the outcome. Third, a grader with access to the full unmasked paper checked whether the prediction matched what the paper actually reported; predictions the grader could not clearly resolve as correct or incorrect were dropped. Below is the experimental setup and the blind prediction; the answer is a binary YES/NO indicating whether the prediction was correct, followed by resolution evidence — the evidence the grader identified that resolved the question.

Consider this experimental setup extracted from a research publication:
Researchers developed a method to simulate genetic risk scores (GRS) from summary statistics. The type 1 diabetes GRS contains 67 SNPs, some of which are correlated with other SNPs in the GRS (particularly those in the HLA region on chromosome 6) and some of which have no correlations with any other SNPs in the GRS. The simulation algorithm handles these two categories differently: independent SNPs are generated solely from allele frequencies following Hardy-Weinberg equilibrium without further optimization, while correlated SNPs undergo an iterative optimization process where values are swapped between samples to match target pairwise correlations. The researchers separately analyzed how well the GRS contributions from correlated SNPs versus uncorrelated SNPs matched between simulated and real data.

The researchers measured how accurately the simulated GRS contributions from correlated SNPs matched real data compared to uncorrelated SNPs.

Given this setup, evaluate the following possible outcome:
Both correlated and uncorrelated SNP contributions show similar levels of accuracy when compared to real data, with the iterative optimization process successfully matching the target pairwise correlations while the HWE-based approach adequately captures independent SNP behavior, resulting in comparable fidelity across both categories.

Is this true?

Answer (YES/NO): YES